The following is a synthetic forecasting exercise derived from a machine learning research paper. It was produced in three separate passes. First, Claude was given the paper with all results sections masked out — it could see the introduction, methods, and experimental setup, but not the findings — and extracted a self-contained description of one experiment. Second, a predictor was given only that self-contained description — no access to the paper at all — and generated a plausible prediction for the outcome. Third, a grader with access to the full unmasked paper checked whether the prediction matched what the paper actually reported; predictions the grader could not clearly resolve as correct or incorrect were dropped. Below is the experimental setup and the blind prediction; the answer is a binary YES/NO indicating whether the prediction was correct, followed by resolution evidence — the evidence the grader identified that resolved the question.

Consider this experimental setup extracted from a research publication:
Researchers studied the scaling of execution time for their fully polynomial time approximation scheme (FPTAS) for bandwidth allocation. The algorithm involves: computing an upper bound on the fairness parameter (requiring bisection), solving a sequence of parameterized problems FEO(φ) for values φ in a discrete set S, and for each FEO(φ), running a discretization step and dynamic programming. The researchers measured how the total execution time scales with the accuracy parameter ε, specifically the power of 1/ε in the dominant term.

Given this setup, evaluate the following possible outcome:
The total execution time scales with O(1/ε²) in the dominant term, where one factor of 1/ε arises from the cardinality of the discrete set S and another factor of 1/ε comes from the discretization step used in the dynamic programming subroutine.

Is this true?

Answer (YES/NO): NO